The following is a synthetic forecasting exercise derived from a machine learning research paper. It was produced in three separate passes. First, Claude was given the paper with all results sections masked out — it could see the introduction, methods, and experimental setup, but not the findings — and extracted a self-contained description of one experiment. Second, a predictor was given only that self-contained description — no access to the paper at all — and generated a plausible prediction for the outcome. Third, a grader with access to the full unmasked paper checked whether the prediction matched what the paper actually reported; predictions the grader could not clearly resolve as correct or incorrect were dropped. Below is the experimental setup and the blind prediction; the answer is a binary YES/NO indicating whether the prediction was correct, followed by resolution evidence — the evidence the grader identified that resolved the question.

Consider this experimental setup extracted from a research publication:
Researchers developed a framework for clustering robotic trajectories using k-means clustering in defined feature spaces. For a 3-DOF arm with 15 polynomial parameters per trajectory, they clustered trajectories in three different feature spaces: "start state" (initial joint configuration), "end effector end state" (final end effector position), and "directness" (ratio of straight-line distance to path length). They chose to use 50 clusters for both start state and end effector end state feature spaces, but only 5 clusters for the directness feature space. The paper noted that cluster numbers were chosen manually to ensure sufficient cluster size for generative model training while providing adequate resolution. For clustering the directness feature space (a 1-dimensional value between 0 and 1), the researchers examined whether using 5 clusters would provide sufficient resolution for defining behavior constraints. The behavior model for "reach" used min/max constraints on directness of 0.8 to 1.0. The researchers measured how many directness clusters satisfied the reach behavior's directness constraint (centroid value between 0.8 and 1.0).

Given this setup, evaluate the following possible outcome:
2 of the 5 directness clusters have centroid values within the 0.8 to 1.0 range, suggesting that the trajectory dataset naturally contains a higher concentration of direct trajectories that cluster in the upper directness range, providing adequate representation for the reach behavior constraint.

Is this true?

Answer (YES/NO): NO